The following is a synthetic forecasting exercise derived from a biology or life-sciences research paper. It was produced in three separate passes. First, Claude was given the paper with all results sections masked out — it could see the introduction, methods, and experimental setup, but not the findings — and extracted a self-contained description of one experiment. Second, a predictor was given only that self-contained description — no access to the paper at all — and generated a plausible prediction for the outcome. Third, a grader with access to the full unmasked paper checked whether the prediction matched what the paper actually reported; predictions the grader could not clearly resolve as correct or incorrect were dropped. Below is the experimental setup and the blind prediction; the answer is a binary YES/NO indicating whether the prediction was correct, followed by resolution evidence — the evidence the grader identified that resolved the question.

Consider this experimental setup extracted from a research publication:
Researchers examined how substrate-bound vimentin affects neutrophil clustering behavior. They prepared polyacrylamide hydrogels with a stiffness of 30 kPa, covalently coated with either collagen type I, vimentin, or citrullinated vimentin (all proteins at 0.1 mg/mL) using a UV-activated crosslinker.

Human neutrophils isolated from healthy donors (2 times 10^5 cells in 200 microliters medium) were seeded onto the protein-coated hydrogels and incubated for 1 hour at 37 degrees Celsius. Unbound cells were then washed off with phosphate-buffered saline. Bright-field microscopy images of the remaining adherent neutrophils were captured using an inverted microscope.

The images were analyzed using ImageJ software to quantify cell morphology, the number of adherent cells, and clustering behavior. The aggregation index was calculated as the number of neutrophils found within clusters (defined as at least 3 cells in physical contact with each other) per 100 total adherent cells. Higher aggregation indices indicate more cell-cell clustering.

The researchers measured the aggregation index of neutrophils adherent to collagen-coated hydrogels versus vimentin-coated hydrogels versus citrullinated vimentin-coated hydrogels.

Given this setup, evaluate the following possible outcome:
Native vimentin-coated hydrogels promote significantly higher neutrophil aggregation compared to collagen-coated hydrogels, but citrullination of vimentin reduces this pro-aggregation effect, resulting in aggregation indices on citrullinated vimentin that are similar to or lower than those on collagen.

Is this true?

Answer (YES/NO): NO